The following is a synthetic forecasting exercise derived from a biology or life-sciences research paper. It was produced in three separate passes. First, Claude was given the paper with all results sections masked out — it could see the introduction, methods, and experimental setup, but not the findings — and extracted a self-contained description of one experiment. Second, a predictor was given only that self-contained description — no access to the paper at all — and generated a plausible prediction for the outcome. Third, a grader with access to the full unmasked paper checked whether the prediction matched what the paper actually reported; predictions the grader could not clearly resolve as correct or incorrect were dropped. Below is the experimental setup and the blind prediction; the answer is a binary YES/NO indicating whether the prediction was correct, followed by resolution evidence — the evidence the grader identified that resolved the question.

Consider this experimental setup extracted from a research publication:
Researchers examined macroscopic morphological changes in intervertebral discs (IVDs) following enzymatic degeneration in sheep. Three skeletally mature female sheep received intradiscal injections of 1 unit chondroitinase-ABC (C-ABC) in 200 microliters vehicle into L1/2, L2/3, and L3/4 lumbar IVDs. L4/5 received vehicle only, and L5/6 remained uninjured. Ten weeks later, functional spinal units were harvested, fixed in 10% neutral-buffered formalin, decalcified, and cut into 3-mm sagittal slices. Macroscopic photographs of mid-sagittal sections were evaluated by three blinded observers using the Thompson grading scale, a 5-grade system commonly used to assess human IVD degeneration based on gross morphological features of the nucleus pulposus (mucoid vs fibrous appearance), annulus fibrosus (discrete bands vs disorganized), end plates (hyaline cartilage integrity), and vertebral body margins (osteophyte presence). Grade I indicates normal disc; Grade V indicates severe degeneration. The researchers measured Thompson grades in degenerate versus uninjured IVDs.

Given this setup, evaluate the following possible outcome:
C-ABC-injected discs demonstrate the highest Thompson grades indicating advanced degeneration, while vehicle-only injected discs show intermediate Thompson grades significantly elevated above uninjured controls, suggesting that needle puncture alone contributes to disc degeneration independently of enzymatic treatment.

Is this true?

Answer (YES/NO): NO